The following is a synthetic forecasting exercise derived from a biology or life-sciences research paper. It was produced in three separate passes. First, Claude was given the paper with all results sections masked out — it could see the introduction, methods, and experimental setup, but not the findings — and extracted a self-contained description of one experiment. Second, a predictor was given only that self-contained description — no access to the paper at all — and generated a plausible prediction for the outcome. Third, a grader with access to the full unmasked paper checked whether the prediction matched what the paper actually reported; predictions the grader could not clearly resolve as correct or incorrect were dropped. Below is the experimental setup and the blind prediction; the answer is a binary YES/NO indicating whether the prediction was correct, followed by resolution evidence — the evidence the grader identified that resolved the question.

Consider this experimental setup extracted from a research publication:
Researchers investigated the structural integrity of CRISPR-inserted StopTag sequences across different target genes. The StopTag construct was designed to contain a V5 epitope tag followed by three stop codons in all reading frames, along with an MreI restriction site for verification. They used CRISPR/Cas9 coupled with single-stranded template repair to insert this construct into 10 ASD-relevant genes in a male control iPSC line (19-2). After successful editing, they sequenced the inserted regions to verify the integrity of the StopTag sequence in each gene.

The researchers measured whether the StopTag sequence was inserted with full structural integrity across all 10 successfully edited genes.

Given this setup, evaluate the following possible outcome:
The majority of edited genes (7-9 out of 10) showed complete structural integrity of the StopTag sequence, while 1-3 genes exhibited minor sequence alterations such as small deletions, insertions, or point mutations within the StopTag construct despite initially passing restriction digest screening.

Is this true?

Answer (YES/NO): YES